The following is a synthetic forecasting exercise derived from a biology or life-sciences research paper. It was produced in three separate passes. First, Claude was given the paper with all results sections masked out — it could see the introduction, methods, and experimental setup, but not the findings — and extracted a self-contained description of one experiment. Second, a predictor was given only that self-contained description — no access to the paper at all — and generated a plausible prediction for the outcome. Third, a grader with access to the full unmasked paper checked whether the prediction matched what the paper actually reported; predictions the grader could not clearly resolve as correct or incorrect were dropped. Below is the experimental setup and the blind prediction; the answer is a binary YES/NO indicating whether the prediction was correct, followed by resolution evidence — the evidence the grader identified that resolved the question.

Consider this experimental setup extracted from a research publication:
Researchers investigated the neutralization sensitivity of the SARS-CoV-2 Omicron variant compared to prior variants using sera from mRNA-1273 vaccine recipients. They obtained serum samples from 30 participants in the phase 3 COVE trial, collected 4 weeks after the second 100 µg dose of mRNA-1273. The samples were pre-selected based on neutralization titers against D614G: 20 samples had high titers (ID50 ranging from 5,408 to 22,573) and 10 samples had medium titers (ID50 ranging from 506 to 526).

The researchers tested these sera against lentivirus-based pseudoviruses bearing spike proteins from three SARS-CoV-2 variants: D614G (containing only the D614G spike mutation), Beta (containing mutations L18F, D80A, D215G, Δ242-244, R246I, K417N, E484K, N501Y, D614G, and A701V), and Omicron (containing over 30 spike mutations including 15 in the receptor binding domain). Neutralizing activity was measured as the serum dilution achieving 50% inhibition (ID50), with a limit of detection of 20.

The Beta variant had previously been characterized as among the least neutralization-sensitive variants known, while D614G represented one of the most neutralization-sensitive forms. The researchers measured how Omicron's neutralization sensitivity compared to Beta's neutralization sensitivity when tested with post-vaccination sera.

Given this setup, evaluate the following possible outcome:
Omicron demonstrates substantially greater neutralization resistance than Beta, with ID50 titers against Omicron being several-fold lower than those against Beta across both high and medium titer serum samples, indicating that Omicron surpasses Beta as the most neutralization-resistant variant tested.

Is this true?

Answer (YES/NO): YES